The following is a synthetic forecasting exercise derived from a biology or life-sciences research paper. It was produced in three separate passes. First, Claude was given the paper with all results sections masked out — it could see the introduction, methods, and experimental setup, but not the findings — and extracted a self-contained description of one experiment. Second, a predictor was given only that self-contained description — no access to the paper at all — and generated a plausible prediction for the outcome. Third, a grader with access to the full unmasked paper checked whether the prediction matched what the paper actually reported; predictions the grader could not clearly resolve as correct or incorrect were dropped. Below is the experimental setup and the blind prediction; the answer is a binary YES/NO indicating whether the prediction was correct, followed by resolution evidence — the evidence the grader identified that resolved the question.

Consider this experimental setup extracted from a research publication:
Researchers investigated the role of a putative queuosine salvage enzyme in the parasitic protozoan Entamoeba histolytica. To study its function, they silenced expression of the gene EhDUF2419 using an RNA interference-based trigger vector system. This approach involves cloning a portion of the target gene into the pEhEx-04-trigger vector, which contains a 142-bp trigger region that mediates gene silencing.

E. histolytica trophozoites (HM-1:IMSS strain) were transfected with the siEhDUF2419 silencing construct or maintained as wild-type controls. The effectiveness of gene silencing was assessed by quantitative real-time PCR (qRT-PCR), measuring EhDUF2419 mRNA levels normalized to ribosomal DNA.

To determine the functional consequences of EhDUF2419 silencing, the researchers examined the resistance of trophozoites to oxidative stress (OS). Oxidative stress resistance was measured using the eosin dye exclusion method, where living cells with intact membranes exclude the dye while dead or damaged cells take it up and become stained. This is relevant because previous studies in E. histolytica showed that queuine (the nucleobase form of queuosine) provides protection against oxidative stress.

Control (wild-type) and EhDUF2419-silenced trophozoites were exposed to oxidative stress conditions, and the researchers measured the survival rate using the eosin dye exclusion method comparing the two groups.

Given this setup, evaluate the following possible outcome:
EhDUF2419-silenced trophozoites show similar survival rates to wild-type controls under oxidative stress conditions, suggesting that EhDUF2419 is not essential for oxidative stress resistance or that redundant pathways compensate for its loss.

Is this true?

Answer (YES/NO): NO